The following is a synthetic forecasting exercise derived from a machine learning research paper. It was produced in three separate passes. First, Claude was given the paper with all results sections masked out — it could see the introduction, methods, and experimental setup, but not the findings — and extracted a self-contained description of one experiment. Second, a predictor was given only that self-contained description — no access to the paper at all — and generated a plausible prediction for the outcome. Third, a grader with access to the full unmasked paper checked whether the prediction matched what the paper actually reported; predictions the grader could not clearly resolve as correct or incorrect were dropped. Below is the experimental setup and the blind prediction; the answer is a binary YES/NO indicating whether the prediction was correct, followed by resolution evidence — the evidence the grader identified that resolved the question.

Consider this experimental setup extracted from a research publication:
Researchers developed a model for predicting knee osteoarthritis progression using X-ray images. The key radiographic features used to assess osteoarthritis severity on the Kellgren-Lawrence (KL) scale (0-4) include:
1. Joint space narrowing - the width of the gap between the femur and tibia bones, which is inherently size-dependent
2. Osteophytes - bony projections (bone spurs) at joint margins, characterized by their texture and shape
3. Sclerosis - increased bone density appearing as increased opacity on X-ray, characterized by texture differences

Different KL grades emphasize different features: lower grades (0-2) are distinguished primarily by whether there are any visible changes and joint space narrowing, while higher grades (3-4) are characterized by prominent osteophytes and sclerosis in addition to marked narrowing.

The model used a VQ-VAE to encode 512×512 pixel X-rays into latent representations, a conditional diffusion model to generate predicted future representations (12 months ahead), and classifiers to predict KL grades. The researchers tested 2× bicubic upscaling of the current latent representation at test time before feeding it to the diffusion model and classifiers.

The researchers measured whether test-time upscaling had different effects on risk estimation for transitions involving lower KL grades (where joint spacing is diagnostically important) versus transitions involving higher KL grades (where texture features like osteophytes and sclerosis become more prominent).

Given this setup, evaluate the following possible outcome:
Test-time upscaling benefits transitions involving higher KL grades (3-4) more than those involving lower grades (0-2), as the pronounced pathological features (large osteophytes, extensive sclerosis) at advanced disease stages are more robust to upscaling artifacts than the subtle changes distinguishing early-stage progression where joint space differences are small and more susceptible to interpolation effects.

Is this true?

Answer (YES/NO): NO